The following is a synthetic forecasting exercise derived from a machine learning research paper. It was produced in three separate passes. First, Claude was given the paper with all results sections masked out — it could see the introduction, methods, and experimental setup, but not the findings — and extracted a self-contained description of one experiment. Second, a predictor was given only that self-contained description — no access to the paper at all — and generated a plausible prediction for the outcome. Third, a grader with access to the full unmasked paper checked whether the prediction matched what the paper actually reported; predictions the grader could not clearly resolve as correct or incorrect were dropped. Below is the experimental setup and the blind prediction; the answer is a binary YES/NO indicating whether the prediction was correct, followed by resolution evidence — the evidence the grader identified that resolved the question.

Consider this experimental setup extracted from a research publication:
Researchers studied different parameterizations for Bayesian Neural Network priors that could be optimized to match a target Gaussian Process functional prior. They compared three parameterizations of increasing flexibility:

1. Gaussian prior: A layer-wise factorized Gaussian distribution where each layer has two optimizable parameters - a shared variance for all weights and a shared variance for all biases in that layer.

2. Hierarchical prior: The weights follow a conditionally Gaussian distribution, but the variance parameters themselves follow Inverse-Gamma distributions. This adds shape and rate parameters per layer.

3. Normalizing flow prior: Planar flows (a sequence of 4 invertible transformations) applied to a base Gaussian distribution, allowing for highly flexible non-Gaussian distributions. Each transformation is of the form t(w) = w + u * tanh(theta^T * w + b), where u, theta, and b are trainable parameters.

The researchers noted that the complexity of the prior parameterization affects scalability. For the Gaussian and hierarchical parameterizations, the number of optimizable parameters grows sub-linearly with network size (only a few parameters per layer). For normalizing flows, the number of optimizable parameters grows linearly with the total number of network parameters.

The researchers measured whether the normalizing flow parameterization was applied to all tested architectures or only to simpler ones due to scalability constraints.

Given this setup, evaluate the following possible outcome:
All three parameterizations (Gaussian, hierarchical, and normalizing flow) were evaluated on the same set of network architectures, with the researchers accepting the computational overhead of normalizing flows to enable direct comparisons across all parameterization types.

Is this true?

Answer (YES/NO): NO